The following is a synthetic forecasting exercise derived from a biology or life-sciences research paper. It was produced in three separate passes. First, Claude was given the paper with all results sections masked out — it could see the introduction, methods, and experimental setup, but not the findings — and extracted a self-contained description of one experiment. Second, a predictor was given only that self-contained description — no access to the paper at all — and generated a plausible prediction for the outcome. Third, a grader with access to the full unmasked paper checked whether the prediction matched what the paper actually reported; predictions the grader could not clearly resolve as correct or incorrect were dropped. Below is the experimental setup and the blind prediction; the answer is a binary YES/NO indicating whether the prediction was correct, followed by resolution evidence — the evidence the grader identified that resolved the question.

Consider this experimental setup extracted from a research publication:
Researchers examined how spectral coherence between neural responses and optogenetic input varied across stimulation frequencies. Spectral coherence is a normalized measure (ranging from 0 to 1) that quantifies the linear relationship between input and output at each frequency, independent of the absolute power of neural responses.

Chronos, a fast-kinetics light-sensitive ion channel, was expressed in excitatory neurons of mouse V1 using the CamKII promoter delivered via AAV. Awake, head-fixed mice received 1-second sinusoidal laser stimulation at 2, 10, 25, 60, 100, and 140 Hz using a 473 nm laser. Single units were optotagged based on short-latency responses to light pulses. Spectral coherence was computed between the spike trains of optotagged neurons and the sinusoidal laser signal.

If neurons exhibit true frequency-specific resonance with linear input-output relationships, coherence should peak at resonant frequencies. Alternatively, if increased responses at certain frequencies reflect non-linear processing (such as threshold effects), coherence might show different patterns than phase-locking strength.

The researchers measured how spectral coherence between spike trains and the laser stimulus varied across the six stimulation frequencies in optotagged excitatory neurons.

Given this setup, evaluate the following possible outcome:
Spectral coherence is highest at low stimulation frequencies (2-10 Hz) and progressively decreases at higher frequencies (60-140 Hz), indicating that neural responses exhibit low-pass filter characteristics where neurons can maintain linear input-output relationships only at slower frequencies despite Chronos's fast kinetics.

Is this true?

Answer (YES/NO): NO